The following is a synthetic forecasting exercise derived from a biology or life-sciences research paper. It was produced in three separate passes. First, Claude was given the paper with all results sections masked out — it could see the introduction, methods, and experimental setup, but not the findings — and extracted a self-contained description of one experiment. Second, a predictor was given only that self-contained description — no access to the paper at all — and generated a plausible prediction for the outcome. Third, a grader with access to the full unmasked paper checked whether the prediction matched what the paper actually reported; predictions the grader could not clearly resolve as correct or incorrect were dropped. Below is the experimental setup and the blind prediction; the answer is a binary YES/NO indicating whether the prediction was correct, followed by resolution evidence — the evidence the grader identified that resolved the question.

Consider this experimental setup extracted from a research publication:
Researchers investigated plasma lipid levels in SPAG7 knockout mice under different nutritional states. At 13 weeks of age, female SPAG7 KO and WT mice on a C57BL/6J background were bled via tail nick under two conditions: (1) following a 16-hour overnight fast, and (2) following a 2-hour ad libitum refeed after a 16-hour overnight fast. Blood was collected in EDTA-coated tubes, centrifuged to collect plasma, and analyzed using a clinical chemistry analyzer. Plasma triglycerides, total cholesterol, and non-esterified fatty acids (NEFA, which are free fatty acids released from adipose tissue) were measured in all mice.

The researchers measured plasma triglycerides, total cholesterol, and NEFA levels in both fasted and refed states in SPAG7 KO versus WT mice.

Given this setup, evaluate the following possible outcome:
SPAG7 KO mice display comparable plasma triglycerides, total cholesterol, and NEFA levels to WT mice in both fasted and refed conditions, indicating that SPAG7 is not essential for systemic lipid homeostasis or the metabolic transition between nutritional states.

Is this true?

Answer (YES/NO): NO